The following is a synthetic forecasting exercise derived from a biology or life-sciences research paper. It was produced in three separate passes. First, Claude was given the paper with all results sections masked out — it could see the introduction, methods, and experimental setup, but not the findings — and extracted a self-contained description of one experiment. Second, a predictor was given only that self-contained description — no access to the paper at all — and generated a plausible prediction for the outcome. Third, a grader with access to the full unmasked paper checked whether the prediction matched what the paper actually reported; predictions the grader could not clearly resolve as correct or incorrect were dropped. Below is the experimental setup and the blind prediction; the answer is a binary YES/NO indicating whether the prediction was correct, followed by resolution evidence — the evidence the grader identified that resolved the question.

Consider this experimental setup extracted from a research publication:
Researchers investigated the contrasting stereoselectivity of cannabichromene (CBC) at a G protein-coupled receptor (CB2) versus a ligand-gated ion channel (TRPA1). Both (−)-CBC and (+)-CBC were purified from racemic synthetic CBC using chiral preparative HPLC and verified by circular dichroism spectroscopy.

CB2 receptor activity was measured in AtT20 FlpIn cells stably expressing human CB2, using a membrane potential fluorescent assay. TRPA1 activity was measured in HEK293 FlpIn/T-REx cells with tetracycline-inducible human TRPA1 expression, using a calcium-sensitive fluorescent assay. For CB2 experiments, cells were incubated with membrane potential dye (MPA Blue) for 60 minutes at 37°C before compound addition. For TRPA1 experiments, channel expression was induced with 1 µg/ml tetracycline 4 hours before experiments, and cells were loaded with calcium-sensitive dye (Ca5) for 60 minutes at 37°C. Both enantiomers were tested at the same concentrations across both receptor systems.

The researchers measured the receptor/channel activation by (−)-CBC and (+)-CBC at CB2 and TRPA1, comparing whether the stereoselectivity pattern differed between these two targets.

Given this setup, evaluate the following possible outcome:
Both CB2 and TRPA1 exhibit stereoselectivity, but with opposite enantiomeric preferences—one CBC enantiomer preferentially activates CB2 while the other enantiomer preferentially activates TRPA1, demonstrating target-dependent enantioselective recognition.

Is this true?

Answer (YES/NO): NO